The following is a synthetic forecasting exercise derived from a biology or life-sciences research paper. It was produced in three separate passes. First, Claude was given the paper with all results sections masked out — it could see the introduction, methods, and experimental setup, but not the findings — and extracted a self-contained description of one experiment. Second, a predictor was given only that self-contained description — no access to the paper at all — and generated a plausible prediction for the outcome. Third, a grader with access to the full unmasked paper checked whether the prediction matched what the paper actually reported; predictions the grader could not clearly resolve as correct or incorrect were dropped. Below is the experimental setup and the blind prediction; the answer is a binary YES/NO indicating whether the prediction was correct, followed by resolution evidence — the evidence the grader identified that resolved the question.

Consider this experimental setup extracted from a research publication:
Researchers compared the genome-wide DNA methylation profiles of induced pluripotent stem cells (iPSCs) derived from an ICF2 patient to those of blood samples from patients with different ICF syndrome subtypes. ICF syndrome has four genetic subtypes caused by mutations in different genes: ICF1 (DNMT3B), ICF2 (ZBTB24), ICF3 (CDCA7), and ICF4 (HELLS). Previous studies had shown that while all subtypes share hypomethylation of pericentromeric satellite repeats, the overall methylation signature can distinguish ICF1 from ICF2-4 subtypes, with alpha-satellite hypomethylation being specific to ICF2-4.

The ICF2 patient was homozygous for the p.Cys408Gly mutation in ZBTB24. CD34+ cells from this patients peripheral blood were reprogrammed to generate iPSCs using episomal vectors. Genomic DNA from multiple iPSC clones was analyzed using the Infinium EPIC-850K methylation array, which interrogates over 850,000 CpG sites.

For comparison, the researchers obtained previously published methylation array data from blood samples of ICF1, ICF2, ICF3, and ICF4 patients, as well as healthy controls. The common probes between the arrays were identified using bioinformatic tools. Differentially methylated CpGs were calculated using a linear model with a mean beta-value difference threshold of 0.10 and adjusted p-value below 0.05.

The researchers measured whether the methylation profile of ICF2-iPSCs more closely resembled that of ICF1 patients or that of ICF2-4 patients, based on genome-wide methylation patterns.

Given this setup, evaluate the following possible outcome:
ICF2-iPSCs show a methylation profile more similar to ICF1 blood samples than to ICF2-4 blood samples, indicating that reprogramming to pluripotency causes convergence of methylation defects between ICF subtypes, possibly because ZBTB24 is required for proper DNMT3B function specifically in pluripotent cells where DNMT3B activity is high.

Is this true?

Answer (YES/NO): NO